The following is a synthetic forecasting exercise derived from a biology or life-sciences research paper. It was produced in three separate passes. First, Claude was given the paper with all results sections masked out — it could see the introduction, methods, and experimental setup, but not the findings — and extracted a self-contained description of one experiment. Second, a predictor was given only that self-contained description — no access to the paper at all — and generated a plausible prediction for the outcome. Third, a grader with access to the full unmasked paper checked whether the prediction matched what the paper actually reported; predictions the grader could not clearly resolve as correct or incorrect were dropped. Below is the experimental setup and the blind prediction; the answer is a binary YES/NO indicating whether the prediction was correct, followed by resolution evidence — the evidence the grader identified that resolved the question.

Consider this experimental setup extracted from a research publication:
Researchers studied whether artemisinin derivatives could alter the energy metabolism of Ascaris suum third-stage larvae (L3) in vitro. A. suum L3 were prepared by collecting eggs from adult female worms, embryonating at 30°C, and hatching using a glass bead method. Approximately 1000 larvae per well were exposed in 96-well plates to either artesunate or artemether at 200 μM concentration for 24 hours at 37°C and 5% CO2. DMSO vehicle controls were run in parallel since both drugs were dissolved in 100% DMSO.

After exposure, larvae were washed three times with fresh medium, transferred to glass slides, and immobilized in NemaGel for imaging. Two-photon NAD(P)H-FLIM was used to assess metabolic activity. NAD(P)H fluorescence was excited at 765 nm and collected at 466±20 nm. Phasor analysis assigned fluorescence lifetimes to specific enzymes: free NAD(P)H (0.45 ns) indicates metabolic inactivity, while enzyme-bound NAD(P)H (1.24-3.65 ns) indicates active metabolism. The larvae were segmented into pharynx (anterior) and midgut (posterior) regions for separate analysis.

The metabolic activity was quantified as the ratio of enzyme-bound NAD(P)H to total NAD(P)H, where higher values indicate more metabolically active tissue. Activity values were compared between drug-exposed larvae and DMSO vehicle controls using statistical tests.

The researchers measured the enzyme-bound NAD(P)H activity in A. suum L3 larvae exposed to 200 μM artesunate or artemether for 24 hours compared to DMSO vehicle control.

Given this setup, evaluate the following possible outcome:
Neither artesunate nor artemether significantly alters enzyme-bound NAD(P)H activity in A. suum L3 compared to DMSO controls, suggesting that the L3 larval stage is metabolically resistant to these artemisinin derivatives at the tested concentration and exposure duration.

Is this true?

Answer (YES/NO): YES